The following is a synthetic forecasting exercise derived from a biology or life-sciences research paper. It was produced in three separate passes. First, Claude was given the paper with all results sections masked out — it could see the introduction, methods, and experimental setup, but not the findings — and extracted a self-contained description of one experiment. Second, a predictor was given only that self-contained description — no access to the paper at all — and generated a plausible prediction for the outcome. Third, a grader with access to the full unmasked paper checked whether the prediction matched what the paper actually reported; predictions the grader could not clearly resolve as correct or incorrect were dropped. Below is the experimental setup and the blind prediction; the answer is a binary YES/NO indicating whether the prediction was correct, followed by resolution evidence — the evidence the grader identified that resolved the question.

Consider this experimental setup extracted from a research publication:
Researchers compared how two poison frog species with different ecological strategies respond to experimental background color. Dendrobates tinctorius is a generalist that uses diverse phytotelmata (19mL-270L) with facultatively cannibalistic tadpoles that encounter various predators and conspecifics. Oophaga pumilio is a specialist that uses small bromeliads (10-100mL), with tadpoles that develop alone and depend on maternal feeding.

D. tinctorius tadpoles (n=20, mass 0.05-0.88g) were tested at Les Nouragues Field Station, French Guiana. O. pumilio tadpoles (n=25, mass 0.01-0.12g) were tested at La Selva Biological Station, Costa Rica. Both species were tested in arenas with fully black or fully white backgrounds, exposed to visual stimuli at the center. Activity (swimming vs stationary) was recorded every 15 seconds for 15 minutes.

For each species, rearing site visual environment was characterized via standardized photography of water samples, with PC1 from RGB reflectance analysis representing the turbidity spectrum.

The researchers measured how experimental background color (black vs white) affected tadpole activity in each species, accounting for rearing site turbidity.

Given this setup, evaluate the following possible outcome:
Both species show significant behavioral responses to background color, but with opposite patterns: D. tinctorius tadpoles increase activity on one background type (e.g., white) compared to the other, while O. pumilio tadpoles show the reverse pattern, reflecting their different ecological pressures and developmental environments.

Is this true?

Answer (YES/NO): NO